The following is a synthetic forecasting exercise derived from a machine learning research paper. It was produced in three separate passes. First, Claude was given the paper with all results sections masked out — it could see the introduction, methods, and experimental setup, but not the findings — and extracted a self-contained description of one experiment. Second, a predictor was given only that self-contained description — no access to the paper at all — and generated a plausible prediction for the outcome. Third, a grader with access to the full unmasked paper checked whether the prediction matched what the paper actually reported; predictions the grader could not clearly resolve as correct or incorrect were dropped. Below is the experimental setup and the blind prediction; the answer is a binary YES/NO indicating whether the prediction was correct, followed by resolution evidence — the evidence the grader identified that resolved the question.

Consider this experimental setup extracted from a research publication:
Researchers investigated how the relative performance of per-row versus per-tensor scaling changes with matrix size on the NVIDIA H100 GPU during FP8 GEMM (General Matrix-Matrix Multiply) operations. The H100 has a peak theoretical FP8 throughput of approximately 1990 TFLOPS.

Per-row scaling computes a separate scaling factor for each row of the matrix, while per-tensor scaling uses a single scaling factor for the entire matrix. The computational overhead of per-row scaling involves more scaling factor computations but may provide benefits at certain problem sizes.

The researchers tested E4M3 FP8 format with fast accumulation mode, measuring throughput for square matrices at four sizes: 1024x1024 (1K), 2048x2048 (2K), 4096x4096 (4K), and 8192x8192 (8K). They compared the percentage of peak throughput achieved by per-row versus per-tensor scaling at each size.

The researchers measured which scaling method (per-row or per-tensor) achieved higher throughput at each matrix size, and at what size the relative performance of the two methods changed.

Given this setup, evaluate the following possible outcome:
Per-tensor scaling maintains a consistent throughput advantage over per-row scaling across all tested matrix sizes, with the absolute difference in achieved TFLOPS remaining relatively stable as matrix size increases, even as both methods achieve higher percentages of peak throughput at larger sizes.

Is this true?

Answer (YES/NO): NO